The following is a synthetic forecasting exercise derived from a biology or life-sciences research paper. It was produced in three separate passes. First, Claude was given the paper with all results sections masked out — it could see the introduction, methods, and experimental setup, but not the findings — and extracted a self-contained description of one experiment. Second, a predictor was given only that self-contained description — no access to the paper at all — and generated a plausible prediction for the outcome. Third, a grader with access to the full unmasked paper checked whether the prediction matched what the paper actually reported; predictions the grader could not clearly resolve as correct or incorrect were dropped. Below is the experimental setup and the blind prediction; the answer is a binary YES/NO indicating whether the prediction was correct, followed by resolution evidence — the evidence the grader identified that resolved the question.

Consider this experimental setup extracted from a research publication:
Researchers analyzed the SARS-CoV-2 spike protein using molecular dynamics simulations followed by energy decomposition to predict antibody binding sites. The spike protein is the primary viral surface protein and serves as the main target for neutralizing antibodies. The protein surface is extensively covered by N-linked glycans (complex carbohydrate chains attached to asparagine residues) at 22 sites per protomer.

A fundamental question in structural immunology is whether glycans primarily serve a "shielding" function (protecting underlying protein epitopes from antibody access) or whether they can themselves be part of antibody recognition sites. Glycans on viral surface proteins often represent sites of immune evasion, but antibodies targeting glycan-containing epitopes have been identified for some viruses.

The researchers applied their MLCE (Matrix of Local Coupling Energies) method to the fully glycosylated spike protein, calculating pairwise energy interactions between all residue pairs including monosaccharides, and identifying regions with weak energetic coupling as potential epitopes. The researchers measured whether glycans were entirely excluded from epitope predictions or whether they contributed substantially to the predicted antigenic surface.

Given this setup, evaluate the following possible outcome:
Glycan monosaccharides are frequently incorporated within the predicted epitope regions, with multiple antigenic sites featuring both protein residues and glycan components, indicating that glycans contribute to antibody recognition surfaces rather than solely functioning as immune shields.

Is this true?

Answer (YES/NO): YES